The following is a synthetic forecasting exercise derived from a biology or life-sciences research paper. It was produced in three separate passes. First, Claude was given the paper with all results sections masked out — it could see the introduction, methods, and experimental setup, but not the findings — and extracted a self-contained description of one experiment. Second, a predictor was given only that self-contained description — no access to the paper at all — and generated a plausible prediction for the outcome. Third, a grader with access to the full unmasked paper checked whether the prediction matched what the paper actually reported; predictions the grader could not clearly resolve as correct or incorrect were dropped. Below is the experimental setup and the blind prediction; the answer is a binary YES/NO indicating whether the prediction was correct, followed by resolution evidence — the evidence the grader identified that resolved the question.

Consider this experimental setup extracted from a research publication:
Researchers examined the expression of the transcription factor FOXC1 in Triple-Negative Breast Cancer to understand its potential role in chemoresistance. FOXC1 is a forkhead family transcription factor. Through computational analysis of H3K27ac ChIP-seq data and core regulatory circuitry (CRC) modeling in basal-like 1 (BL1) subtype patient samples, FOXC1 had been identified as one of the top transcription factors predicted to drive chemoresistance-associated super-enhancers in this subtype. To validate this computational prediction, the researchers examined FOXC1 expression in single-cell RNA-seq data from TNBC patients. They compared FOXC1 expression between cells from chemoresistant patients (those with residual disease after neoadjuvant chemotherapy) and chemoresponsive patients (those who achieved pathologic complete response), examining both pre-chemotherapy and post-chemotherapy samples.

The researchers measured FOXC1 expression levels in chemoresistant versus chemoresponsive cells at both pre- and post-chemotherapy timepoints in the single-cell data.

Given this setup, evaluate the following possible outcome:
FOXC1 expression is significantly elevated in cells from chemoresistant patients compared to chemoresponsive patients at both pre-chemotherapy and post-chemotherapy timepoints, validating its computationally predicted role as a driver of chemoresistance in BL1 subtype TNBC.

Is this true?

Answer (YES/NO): YES